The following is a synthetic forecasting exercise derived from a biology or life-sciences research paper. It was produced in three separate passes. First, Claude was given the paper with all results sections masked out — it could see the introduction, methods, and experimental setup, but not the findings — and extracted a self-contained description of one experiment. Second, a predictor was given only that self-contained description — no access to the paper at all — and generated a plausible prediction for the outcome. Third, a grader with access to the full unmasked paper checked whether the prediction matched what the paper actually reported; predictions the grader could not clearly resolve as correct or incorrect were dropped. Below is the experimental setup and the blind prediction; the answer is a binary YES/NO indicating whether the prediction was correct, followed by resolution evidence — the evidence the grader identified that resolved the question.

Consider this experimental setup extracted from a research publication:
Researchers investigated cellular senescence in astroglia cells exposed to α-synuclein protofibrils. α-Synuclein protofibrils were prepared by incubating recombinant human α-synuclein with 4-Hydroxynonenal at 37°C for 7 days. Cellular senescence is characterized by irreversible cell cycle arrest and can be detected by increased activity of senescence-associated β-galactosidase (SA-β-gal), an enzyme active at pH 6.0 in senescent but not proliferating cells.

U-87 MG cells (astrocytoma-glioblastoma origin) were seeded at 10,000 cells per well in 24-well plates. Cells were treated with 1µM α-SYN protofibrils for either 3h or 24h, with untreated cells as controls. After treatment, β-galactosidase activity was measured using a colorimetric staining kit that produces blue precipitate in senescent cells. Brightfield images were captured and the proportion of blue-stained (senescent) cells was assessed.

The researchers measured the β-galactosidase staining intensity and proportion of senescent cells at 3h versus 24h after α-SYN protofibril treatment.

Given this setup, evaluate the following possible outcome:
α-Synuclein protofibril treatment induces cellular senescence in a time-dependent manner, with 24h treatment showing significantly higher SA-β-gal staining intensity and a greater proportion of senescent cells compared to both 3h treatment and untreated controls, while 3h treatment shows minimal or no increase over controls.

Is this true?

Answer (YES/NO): NO